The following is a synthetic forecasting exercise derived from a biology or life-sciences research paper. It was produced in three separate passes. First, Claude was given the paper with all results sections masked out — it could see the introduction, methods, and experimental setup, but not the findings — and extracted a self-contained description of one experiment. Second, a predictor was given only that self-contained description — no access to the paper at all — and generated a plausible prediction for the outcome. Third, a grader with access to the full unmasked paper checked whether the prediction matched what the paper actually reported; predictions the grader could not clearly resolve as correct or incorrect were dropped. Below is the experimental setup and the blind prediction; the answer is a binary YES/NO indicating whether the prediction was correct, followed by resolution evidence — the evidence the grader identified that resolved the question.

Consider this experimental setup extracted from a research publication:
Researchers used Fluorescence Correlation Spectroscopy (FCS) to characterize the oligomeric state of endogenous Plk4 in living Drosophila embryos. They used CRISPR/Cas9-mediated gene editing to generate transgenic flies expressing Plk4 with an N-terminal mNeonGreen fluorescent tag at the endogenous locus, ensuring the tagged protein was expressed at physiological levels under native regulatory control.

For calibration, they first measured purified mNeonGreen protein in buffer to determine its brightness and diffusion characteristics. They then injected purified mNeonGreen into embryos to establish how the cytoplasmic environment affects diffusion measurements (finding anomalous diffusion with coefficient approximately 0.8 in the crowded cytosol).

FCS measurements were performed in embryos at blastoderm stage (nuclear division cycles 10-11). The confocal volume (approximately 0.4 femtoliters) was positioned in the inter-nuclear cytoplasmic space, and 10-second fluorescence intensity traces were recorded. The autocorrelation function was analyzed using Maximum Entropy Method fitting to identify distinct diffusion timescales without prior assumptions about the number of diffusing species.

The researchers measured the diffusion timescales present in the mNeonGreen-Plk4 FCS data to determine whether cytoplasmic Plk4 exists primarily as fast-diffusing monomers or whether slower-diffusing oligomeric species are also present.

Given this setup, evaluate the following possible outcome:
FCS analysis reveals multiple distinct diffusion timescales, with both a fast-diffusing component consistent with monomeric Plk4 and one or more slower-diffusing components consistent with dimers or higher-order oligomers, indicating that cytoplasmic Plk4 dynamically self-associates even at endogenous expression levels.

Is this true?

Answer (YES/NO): YES